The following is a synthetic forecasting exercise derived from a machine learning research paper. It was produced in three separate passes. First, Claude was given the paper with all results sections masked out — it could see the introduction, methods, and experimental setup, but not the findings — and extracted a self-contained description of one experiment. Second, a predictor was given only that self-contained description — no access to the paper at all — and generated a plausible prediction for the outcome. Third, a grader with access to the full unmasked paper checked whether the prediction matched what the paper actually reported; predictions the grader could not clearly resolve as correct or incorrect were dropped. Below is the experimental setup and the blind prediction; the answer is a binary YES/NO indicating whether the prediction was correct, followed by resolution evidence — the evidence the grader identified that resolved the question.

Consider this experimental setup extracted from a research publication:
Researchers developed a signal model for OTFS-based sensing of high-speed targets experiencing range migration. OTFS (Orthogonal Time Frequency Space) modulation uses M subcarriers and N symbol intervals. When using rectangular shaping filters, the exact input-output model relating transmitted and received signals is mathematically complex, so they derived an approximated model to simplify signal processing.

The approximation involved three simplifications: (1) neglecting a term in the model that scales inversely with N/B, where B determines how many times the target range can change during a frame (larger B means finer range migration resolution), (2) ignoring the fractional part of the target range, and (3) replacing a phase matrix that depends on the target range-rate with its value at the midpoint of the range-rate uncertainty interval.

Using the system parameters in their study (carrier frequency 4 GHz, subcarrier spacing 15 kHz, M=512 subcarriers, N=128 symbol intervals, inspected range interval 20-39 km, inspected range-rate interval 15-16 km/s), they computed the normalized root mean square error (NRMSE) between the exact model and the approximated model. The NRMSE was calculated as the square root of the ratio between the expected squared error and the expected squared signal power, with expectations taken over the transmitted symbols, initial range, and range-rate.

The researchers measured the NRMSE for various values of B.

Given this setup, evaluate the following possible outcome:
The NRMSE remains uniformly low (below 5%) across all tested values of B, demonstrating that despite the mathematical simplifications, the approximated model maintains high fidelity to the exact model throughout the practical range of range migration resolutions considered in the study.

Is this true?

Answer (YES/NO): NO